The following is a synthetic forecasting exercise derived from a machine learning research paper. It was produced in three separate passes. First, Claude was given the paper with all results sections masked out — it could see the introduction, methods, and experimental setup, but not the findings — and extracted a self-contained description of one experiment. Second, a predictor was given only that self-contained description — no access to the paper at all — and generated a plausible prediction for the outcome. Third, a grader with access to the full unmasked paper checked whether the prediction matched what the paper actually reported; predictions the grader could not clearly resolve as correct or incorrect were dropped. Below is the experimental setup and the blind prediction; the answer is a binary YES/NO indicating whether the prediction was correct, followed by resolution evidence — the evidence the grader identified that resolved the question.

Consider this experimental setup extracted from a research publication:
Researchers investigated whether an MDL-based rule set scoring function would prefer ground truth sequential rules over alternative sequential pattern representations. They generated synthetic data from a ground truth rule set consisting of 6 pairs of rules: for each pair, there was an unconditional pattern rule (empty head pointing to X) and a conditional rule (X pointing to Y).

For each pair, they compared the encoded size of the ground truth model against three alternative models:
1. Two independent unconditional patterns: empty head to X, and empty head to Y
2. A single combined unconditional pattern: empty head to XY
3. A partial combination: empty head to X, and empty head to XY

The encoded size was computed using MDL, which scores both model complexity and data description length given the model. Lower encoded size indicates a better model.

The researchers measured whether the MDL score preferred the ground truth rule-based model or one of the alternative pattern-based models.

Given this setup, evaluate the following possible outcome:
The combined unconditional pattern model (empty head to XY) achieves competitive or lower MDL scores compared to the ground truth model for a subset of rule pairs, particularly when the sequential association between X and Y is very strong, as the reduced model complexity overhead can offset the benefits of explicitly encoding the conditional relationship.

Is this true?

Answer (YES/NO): NO